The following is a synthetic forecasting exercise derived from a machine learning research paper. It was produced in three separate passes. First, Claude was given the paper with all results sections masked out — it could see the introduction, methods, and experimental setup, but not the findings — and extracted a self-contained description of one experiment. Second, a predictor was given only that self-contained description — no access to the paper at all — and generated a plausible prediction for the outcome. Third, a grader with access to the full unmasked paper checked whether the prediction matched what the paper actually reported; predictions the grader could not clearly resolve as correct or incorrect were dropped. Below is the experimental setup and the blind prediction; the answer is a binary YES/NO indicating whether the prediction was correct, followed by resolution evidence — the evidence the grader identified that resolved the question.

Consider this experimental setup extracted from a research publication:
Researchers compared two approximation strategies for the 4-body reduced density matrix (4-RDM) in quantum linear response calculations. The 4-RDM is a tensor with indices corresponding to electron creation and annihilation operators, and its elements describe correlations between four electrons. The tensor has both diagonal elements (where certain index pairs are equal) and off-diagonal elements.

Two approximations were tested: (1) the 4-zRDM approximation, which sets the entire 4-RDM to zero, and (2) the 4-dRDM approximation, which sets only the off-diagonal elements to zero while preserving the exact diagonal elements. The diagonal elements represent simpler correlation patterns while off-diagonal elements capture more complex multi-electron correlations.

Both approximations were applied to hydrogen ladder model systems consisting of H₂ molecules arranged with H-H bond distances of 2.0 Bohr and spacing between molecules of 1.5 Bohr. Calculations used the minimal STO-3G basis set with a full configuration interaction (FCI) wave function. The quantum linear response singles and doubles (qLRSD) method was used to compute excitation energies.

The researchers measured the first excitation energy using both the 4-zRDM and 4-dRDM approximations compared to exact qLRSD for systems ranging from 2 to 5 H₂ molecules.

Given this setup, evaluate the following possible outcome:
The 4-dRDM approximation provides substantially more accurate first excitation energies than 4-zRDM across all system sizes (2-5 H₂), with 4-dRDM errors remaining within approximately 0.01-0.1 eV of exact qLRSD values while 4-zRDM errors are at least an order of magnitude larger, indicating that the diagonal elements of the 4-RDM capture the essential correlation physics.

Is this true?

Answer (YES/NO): NO